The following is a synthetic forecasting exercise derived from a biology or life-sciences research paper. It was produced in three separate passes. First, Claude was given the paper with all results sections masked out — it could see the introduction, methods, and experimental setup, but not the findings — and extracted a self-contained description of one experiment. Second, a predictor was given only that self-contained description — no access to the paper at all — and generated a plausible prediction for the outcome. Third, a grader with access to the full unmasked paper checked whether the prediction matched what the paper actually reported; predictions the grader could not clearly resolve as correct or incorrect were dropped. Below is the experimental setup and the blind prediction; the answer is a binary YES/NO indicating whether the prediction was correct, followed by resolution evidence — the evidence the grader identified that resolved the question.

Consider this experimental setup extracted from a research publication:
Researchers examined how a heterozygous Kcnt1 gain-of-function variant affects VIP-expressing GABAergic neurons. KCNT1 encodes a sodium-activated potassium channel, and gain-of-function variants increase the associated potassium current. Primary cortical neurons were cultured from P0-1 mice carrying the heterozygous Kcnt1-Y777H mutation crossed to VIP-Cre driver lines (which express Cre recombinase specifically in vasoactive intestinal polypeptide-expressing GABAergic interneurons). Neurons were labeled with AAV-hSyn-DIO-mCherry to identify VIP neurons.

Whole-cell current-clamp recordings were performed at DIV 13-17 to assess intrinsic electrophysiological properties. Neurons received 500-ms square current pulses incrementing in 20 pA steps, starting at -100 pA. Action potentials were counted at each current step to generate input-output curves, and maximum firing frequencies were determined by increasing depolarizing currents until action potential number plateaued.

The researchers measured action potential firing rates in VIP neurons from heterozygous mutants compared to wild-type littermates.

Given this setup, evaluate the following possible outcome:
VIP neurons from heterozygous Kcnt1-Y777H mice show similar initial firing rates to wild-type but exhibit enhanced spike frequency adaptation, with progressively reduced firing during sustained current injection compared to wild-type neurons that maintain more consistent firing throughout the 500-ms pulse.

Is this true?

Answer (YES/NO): NO